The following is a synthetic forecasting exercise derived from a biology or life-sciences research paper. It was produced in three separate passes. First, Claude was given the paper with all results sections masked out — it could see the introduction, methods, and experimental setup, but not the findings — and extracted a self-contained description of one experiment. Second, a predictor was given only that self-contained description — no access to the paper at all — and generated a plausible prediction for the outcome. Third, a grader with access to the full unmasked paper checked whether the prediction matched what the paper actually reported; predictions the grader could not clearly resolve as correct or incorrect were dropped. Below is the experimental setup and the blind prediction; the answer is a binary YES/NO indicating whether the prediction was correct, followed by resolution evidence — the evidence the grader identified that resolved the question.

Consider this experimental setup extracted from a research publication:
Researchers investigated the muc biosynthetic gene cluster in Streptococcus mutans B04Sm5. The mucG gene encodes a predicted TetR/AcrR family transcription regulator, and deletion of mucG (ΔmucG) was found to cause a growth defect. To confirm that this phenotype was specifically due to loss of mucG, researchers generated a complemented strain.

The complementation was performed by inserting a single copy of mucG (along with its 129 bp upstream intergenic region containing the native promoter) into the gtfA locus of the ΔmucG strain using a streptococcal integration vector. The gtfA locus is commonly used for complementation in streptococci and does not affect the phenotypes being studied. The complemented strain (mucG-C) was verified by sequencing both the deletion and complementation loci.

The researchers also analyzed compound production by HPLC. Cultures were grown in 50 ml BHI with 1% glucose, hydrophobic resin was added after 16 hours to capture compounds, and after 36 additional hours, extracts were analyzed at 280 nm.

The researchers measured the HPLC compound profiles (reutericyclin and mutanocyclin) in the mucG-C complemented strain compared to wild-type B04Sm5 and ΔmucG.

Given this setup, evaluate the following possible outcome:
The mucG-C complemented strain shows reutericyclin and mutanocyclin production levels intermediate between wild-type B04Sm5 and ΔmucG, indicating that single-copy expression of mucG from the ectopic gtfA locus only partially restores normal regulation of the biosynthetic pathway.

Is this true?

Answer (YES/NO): NO